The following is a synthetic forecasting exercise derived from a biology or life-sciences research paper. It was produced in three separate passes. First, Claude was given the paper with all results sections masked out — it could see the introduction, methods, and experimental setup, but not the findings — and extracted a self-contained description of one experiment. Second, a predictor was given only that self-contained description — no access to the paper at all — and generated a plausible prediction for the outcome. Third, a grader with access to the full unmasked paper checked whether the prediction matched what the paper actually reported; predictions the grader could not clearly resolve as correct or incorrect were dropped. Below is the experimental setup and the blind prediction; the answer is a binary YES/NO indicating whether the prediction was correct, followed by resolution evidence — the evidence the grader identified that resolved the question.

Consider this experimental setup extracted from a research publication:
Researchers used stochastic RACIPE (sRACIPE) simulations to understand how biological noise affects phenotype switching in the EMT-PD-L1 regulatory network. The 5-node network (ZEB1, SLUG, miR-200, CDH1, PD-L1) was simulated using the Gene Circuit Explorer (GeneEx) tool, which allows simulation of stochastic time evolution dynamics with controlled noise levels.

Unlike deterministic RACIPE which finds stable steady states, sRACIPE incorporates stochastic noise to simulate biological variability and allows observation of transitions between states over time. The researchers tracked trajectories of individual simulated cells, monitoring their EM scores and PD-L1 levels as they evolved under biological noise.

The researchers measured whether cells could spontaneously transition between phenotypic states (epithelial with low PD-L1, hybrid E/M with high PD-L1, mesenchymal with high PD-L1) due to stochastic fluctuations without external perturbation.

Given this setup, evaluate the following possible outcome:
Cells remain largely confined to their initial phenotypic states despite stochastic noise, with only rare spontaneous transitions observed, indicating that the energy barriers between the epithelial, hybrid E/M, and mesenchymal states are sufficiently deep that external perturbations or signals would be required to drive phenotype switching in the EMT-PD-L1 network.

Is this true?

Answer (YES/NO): NO